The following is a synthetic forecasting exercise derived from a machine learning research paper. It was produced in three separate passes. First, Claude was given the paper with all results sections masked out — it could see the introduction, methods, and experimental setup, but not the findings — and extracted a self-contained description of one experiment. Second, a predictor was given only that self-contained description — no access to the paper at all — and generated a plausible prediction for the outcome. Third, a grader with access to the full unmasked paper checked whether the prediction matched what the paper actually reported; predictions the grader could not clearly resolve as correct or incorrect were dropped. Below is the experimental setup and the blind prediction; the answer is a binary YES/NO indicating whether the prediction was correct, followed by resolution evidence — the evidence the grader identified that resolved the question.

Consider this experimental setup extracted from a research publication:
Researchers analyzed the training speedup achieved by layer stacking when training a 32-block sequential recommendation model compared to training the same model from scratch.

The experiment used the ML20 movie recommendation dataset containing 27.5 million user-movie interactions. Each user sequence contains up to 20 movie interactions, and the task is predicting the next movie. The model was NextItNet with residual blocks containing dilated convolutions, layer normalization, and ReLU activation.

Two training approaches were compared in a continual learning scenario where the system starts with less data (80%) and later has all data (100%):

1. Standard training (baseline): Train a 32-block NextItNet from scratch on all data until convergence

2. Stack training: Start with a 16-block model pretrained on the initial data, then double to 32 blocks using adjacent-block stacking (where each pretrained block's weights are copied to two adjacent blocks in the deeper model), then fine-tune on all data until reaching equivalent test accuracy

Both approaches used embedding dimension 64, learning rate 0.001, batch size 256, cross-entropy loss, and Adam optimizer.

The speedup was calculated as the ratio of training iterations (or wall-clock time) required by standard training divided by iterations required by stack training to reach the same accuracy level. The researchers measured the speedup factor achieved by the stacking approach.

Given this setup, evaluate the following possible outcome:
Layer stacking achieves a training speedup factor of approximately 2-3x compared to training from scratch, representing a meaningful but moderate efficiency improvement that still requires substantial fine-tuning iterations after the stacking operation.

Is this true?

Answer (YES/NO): NO